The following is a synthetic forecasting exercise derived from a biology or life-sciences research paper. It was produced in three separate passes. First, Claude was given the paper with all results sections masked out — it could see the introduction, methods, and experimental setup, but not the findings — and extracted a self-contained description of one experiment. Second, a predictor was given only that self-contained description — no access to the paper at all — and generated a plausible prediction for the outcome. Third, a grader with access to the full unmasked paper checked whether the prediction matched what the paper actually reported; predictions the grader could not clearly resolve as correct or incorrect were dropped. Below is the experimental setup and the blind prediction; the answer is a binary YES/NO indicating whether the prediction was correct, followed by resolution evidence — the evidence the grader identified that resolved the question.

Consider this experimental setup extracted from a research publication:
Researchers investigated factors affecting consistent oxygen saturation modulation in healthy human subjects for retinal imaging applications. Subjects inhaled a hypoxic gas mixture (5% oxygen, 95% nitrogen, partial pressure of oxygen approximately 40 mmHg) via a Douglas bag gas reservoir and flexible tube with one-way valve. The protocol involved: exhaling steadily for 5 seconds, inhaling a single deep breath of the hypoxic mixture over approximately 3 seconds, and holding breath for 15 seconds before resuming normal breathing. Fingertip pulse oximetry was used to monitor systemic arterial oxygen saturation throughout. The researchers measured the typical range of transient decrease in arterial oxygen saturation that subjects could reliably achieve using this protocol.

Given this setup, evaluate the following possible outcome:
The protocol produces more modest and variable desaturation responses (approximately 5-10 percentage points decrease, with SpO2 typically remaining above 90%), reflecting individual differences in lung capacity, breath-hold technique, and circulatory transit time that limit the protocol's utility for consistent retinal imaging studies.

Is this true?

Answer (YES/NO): NO